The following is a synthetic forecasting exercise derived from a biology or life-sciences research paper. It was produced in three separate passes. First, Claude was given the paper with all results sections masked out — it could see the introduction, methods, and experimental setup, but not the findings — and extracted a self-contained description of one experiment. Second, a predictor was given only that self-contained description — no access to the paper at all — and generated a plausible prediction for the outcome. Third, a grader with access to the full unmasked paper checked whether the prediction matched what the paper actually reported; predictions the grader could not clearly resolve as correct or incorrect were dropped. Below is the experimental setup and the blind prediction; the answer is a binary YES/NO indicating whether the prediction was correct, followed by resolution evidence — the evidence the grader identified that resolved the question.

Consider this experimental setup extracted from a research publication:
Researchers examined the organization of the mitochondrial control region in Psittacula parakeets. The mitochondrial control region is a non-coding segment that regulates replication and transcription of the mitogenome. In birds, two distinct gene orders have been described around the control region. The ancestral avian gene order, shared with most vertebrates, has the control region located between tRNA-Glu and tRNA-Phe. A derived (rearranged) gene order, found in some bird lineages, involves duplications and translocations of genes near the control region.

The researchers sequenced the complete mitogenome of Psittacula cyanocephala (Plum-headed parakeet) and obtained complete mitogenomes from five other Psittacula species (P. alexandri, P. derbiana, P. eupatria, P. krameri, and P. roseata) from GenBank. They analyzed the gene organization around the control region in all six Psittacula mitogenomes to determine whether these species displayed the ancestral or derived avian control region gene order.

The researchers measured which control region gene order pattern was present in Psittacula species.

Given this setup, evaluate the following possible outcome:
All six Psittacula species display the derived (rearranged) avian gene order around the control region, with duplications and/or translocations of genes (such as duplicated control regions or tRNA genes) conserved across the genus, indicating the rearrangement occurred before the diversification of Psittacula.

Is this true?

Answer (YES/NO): NO